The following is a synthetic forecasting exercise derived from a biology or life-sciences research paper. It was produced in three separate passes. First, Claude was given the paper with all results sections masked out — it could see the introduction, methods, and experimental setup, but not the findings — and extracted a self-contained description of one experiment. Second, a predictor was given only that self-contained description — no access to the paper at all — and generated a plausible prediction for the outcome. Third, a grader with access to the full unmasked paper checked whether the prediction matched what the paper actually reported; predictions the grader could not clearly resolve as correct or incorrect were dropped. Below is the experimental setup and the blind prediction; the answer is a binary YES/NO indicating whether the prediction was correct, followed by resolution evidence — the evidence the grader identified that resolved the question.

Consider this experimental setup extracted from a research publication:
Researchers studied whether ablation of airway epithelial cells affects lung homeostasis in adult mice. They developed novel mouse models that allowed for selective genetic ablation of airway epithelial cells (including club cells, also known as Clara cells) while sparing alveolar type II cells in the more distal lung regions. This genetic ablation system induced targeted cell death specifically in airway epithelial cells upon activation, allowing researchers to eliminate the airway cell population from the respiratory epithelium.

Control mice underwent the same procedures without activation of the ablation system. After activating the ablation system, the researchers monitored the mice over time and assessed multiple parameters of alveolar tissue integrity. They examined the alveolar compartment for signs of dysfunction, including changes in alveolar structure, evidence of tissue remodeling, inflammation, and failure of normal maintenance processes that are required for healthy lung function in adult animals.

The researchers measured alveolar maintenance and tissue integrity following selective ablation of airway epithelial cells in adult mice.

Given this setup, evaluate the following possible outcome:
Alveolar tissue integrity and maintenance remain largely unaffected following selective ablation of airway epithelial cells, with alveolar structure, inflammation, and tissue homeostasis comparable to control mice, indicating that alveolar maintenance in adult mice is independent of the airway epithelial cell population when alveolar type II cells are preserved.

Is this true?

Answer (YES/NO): NO